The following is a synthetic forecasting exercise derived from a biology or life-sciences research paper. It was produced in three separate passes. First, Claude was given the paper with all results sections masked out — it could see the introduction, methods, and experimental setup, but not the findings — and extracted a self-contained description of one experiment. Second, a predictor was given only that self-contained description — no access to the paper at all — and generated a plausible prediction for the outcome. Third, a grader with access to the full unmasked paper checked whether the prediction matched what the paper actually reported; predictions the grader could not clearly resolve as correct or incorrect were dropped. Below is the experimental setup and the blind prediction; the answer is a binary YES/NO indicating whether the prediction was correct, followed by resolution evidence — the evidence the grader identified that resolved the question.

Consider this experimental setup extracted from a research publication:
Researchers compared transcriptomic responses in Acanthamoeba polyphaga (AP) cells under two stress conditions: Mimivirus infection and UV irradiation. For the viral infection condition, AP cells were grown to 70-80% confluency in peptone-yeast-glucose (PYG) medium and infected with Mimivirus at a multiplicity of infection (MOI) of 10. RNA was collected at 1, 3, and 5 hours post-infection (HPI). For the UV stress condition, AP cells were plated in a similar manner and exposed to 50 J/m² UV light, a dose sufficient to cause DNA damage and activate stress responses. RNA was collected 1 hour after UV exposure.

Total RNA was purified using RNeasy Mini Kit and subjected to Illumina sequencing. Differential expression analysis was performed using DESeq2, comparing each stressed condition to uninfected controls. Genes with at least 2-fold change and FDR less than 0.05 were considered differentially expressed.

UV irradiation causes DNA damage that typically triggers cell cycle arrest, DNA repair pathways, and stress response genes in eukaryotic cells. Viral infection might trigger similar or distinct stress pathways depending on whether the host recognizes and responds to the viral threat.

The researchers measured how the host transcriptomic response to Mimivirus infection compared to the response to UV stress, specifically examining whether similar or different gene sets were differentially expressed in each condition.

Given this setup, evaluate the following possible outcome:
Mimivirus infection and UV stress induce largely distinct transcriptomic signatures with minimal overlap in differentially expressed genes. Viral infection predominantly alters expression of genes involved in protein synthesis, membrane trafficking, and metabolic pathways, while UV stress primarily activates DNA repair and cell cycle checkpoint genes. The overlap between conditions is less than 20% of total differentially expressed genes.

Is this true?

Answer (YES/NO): NO